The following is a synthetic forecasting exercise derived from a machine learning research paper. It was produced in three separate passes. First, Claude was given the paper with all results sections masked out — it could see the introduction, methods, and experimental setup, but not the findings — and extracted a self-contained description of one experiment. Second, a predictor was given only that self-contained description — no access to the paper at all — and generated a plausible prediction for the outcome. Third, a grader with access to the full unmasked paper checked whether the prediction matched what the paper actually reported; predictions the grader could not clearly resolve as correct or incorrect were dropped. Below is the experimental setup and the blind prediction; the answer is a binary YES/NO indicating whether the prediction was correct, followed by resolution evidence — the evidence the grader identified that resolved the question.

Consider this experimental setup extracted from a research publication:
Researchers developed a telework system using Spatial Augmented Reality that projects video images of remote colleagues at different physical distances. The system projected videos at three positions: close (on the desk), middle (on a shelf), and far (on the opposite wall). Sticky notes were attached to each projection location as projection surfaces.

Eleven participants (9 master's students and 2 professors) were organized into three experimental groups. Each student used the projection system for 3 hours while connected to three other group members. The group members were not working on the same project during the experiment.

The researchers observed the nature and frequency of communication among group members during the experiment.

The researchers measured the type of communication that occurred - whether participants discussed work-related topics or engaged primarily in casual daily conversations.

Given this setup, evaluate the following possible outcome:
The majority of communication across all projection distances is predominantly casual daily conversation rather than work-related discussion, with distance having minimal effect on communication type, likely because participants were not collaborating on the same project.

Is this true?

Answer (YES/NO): YES